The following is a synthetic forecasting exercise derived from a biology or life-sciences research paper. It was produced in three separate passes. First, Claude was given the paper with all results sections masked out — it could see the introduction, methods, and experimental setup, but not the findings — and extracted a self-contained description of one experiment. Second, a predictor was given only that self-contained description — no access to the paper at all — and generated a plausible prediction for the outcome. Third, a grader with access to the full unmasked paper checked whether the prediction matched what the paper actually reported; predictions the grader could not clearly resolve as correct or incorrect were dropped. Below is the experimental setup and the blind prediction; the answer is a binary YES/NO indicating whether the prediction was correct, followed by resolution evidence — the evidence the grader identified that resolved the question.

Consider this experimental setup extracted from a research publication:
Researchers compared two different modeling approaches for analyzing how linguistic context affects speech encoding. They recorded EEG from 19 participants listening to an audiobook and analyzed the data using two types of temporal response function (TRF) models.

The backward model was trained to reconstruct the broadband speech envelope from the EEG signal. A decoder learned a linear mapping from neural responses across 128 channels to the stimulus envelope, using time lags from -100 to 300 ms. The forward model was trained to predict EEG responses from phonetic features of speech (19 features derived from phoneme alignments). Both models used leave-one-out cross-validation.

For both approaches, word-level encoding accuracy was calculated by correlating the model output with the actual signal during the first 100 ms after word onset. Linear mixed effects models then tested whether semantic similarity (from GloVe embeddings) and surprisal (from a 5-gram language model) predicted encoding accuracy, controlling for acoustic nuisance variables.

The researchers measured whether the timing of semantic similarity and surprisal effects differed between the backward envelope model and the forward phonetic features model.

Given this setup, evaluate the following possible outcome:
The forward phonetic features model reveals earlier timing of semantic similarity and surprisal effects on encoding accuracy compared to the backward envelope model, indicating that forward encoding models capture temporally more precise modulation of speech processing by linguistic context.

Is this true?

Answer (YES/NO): NO